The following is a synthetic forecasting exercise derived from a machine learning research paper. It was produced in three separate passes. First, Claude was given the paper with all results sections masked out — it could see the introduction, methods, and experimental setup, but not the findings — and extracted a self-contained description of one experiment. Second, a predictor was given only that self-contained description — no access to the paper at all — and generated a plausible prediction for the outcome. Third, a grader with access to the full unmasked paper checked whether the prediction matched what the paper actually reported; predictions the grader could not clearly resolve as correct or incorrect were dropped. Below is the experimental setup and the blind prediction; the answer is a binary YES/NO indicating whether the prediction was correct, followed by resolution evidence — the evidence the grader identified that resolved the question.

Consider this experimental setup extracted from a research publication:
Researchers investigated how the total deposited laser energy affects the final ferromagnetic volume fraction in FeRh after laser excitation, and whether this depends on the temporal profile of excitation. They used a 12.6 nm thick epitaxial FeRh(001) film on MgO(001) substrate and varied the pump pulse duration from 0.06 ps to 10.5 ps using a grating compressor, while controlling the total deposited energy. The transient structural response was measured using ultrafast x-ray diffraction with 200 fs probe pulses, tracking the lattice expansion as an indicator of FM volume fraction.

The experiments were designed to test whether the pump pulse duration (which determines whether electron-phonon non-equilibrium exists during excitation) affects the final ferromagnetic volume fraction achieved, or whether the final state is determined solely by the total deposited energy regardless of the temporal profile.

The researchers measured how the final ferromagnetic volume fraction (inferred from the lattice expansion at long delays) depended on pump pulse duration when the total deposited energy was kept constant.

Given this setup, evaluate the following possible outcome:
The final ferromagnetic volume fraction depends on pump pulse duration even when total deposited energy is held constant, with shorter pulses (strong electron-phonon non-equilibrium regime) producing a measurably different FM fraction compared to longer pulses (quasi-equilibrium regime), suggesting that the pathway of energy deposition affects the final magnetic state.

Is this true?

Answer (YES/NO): NO